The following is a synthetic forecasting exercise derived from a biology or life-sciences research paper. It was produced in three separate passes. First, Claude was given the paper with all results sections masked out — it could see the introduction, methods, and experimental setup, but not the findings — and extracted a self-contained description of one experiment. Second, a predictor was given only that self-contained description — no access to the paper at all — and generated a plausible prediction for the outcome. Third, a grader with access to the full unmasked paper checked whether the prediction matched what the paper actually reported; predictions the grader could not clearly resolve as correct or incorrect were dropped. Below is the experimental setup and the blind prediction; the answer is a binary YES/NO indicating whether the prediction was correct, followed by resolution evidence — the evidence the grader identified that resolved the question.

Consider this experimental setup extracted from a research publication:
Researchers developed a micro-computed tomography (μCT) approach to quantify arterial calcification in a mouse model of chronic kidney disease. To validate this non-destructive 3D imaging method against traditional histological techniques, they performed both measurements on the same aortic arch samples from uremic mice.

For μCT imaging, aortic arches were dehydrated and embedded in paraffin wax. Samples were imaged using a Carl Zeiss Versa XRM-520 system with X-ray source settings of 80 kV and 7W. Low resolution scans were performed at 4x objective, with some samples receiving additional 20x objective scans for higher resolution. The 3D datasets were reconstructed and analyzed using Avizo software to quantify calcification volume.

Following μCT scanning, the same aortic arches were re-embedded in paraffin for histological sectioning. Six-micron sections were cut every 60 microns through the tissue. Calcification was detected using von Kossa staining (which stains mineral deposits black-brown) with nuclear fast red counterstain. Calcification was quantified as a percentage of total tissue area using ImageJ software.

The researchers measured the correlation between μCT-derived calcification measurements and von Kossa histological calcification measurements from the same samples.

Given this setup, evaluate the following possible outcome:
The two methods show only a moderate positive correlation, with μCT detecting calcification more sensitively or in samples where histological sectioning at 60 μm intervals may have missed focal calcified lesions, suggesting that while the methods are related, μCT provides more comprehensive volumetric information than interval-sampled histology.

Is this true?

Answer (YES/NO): NO